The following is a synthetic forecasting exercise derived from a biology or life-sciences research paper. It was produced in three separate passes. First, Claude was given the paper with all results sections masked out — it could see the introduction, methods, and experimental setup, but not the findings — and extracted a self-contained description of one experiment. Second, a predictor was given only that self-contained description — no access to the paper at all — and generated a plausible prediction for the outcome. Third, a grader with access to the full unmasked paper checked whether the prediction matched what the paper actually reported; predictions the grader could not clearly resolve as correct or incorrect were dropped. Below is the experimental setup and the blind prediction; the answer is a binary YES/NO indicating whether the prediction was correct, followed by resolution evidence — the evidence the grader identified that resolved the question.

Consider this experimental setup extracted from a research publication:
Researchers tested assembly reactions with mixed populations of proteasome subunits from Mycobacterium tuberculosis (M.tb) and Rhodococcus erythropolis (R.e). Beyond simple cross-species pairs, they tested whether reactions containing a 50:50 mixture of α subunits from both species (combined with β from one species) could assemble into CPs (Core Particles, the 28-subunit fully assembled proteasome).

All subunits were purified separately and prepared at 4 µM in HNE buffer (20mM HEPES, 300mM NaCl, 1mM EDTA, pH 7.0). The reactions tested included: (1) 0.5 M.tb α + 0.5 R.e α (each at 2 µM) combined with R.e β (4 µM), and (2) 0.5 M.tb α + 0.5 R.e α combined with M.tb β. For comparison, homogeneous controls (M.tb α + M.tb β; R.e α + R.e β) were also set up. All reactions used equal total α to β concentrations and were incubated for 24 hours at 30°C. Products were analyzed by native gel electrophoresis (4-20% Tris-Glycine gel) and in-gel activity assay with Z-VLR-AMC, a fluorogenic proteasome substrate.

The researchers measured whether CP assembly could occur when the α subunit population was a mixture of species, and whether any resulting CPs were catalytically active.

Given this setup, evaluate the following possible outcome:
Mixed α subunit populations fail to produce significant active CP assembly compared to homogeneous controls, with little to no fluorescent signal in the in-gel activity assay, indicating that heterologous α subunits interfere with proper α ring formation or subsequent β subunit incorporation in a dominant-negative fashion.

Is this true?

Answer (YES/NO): NO